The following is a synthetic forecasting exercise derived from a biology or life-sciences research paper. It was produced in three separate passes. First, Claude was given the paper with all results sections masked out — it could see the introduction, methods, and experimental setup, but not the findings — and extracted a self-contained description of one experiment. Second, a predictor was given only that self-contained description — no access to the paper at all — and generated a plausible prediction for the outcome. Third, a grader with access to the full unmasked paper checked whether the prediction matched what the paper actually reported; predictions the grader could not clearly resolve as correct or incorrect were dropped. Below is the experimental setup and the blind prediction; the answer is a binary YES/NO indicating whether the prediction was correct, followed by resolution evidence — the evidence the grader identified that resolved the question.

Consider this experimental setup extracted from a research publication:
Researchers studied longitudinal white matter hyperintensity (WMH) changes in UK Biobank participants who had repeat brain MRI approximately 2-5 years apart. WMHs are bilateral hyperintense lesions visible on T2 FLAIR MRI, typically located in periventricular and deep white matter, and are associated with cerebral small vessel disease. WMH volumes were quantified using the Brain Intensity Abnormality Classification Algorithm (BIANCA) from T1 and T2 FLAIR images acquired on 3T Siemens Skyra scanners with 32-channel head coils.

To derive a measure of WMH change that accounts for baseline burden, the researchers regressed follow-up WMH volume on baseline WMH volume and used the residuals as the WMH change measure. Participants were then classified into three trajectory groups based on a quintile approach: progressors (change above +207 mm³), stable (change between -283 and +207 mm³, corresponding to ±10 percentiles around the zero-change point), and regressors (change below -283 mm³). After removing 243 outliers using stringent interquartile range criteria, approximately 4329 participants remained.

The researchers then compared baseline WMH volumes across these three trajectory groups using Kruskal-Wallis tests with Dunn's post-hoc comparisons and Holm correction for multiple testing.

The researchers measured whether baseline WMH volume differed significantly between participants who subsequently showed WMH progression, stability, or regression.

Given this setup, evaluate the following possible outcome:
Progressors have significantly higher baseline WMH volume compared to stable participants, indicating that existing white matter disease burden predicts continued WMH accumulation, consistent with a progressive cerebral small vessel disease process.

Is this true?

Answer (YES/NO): YES